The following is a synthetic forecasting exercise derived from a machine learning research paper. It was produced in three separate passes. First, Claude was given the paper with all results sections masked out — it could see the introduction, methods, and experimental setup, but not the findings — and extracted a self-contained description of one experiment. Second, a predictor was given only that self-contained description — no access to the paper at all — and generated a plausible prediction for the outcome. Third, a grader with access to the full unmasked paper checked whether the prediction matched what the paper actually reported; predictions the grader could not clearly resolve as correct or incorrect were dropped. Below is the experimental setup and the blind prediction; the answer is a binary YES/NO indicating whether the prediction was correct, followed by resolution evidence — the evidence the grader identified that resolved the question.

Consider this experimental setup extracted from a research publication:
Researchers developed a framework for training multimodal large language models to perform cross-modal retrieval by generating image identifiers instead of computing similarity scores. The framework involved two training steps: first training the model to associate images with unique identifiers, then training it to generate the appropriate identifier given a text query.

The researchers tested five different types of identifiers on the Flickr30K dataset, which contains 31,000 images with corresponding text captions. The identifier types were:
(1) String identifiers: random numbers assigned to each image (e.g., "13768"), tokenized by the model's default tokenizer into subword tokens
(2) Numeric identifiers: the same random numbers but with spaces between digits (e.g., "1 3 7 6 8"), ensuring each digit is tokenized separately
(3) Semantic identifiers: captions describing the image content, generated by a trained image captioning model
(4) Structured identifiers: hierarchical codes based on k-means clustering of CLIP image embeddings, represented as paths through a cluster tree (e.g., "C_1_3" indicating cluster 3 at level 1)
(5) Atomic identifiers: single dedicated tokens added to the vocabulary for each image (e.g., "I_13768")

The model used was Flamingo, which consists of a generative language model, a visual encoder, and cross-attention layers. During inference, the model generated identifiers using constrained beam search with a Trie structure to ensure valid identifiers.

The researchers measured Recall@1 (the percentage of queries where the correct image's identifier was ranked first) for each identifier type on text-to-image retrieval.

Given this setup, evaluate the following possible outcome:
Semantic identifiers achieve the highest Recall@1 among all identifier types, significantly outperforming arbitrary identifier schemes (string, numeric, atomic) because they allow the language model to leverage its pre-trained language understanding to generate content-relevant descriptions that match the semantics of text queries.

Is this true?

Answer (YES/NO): NO